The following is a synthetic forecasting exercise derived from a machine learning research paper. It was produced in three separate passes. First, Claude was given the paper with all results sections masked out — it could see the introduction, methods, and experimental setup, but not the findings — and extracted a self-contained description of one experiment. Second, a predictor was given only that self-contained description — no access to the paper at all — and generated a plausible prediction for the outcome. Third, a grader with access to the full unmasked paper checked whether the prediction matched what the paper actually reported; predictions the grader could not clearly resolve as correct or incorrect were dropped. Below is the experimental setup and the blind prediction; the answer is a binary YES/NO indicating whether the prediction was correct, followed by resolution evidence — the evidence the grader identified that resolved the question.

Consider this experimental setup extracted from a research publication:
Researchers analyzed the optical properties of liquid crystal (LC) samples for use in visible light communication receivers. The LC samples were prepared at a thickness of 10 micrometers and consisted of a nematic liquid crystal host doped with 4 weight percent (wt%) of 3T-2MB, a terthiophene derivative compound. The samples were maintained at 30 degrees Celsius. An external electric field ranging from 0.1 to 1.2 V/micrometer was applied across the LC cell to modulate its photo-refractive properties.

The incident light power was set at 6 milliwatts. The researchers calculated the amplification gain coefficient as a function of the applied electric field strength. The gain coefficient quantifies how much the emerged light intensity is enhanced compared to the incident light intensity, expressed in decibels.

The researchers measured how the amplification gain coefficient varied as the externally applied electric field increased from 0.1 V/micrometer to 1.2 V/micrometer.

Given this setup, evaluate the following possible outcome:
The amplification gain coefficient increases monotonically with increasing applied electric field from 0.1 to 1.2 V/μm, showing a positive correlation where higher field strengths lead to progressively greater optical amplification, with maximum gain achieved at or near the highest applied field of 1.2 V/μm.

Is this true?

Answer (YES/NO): NO